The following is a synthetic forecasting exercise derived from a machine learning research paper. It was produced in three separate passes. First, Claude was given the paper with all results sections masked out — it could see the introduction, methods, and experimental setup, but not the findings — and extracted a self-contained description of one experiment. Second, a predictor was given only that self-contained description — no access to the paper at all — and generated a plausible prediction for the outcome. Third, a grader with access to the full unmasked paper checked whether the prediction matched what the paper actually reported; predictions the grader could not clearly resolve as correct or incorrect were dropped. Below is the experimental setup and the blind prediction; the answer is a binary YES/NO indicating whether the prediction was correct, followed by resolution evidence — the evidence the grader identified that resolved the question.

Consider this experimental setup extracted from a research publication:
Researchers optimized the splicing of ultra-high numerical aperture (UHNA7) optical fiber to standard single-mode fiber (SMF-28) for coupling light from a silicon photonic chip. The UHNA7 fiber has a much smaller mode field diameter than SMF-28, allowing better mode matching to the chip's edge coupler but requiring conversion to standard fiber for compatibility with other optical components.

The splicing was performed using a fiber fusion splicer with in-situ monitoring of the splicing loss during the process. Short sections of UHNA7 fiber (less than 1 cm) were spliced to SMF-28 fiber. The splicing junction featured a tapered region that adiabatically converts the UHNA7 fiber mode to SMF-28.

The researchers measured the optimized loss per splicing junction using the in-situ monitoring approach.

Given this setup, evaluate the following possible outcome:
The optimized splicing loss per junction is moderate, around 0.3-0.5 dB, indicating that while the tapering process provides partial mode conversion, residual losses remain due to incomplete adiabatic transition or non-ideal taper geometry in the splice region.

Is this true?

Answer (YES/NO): NO